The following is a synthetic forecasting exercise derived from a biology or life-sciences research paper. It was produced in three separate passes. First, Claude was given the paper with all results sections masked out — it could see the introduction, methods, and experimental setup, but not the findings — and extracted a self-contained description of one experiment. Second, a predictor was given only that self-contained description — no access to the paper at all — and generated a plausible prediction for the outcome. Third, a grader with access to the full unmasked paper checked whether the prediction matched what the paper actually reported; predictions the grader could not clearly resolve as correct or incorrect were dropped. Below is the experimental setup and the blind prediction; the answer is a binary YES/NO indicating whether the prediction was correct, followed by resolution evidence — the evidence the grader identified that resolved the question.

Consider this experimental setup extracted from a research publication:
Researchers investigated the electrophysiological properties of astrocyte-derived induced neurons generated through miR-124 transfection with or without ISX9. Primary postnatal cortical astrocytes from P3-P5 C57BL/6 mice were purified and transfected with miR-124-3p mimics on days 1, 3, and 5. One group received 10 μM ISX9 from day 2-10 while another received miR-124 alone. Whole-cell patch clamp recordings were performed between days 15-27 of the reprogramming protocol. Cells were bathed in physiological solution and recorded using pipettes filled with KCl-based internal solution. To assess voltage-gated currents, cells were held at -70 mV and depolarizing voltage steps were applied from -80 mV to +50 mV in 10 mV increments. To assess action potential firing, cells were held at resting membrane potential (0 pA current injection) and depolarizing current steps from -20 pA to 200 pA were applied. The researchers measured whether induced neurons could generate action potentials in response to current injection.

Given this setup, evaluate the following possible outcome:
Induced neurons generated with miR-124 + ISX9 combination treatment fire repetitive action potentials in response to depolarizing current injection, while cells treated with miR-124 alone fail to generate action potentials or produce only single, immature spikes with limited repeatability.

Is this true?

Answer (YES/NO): YES